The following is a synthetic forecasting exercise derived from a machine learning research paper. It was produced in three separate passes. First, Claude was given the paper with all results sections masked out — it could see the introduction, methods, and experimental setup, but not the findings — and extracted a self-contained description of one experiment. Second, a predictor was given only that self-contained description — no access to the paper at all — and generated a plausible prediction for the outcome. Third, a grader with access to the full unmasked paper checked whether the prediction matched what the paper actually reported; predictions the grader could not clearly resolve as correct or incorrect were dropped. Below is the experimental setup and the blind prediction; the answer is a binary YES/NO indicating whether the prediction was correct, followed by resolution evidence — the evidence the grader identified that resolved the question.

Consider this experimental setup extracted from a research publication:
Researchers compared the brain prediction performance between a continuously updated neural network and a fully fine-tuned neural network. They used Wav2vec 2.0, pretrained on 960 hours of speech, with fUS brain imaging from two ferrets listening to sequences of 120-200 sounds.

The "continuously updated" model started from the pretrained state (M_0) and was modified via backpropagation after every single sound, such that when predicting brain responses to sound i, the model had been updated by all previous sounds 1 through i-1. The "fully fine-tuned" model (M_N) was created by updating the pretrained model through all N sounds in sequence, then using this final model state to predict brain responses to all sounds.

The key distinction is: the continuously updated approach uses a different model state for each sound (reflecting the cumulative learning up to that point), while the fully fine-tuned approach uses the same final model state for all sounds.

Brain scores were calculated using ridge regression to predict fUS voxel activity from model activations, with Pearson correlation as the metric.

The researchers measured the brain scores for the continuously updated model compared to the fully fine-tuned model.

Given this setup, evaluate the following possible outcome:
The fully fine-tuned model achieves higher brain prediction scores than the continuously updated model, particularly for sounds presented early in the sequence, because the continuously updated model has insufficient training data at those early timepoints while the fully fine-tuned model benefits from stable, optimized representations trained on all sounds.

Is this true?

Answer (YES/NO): NO